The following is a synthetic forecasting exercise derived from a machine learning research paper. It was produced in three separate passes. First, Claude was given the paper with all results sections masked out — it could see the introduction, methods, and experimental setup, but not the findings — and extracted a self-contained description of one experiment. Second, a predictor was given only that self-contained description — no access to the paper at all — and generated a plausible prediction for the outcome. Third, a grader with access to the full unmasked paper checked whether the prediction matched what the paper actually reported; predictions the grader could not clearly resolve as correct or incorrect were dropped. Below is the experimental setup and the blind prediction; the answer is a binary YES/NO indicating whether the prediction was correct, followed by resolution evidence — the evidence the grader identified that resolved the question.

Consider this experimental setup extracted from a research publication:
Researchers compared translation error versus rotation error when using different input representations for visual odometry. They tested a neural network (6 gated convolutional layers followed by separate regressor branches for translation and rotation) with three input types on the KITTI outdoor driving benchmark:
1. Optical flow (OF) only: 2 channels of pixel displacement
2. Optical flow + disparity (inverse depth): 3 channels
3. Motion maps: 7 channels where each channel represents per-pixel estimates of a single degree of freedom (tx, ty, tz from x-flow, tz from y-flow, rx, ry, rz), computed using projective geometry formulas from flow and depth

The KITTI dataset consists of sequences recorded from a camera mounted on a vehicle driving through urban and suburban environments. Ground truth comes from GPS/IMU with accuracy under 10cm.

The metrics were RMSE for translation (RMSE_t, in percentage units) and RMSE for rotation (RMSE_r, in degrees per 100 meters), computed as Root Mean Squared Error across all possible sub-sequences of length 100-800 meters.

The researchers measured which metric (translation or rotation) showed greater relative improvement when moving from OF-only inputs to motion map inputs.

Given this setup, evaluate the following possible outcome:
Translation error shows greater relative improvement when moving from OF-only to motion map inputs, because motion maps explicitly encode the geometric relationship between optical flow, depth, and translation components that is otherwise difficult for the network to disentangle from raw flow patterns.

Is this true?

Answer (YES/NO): NO